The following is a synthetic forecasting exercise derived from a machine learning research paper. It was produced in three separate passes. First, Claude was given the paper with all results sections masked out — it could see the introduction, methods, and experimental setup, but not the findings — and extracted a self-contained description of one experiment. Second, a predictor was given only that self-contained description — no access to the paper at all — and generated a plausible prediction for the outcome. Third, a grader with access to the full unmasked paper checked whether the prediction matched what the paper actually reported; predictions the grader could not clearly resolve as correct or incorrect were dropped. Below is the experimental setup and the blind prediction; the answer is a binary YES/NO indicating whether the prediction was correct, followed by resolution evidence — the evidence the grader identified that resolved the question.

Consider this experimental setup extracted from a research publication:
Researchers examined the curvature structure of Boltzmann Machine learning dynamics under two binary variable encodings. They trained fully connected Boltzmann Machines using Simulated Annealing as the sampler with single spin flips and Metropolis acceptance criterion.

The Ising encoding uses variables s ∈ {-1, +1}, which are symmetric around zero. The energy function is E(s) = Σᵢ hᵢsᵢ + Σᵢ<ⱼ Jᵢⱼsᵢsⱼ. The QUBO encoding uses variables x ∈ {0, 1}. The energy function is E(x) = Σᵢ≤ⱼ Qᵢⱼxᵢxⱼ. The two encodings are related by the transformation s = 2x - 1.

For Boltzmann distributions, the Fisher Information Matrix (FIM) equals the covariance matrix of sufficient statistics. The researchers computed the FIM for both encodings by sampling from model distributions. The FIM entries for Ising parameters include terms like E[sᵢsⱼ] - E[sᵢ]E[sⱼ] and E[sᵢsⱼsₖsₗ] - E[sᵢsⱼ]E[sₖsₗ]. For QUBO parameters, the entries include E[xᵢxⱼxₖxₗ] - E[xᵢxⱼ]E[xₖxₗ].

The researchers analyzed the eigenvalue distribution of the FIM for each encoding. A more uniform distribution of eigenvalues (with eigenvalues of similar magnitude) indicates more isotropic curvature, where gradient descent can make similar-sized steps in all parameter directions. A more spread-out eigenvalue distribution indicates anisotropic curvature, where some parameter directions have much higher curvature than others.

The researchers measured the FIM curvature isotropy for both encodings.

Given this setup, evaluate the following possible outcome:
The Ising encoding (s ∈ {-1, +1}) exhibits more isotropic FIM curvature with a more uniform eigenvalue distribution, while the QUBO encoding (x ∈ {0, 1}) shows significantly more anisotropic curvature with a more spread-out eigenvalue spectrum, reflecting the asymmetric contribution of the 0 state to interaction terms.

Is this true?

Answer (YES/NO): YES